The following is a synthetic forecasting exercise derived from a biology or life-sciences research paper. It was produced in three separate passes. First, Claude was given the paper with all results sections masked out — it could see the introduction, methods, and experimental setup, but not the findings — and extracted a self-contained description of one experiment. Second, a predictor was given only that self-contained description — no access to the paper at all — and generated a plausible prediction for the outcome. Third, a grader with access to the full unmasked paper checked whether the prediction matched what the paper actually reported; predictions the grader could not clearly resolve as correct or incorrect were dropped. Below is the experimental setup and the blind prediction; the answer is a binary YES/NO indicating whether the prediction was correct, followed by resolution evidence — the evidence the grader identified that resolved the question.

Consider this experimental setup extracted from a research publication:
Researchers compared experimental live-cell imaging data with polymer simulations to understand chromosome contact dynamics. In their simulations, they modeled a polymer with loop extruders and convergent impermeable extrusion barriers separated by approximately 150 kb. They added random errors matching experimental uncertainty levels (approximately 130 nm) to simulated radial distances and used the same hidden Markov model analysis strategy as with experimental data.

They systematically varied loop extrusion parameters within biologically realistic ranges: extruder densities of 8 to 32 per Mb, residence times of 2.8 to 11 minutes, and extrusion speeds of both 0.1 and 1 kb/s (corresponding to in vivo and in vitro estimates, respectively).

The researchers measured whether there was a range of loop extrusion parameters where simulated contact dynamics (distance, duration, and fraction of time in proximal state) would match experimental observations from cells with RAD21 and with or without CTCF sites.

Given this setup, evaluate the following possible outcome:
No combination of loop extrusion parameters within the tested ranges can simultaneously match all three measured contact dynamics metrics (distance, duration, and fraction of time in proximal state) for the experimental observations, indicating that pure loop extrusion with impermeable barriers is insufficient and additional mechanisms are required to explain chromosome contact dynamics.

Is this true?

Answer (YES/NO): NO